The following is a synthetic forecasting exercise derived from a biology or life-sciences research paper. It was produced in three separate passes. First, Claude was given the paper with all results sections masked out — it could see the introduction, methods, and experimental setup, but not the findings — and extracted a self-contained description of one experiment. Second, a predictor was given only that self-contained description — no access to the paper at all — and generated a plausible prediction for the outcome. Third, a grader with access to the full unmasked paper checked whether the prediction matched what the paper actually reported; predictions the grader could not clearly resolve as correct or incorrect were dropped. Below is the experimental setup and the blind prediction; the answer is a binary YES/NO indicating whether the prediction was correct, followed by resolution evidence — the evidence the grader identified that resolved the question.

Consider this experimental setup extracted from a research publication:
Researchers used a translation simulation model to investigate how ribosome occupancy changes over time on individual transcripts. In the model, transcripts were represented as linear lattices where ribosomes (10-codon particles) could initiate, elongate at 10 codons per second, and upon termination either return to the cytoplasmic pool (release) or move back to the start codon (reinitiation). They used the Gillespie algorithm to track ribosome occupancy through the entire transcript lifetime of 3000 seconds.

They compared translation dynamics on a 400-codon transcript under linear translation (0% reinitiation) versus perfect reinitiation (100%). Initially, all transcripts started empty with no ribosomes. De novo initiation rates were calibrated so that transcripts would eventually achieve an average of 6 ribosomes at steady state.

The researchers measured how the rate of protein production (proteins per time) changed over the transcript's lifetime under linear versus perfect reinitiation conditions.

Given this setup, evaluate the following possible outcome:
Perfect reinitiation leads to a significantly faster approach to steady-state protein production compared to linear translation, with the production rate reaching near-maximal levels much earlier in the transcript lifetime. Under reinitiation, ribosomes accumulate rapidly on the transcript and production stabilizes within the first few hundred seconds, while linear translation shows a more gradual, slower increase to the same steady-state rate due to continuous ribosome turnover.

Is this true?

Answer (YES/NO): NO